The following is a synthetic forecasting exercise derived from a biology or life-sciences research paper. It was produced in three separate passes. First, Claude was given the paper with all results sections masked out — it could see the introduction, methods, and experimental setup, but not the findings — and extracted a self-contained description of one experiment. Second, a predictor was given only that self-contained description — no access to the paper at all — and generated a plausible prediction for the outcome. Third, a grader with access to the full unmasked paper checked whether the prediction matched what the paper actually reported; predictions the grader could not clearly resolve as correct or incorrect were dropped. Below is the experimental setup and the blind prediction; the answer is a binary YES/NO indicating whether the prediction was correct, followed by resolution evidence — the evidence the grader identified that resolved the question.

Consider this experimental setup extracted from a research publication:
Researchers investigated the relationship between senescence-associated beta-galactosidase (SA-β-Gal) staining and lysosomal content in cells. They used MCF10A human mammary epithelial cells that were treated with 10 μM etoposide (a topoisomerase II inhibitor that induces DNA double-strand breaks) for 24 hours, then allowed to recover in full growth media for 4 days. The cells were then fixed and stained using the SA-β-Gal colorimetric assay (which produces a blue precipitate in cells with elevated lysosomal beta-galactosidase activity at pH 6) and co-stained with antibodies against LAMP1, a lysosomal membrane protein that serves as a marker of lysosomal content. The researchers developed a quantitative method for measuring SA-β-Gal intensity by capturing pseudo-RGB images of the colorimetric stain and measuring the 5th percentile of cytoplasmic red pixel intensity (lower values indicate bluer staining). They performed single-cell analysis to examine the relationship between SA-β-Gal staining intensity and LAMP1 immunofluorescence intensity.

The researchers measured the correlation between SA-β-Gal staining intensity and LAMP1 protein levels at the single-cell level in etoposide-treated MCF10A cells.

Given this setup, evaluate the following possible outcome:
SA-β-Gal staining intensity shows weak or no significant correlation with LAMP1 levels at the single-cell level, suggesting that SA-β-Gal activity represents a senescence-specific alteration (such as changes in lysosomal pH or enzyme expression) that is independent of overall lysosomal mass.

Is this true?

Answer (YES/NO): NO